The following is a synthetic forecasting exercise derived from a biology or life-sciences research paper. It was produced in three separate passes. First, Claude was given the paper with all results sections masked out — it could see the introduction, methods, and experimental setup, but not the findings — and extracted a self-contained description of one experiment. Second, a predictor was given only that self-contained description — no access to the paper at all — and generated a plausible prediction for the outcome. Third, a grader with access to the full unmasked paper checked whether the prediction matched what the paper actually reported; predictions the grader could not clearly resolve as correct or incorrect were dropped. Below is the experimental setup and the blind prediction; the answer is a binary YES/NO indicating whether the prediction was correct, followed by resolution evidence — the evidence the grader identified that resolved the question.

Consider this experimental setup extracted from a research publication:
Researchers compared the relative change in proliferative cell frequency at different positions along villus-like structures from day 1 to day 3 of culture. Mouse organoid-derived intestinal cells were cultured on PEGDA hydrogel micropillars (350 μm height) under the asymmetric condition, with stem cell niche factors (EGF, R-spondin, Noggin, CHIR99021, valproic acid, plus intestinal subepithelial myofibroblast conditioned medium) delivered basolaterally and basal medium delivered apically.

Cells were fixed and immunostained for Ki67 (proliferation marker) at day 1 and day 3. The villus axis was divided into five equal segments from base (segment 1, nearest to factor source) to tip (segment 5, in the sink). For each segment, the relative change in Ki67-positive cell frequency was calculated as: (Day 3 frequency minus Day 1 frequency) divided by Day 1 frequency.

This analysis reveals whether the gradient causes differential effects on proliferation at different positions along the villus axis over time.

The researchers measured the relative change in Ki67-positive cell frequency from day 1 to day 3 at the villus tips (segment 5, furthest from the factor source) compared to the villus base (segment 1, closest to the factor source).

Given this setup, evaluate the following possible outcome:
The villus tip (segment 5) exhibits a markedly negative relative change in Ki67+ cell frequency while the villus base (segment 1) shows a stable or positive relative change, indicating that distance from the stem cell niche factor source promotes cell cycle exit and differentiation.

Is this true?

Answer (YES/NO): YES